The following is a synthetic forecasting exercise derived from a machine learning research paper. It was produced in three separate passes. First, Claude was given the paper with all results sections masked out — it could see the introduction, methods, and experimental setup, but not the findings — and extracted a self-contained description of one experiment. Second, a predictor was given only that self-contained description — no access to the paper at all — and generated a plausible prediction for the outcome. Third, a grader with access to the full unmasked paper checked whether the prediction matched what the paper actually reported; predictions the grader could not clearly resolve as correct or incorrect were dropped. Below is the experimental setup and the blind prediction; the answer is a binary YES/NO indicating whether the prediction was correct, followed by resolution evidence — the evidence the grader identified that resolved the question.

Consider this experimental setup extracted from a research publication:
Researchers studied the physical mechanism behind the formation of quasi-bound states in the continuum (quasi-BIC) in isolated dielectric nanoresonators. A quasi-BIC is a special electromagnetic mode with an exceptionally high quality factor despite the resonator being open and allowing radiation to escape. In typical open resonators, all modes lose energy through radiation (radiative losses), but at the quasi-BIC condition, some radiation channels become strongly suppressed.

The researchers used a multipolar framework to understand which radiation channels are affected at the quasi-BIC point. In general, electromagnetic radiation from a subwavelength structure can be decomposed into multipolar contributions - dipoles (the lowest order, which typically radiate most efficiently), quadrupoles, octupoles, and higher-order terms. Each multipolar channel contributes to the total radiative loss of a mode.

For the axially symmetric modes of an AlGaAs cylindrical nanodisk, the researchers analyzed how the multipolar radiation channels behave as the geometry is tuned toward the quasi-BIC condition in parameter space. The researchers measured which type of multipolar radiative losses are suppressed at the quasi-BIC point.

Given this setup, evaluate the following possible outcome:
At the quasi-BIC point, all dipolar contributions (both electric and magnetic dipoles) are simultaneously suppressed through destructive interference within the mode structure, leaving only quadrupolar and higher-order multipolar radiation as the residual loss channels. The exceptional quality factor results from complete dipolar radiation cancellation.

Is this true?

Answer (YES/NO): NO